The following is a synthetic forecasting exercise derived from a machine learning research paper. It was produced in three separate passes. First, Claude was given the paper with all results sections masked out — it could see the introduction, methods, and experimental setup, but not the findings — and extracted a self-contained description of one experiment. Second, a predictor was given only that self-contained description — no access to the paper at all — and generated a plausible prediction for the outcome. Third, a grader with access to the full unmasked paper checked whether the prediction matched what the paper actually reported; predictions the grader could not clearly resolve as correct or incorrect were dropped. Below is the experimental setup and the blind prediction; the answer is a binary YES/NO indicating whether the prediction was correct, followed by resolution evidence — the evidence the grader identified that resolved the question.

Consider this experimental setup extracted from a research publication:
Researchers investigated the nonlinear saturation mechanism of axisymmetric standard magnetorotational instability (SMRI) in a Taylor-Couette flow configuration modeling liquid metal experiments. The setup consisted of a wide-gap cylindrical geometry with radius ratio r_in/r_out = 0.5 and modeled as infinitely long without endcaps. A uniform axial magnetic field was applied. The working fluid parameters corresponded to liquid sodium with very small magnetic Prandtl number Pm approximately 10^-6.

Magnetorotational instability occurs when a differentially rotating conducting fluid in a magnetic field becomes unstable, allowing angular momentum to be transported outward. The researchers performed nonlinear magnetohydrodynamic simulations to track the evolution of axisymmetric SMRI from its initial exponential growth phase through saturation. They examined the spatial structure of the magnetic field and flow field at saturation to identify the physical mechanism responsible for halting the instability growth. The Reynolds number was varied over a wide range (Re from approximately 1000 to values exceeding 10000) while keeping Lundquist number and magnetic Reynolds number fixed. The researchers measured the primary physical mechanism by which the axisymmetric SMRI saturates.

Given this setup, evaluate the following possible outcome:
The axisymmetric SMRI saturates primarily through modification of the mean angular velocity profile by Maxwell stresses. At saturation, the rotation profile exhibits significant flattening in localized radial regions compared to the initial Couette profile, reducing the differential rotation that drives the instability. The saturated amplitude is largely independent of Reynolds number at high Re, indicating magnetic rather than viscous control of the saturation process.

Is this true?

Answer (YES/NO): NO